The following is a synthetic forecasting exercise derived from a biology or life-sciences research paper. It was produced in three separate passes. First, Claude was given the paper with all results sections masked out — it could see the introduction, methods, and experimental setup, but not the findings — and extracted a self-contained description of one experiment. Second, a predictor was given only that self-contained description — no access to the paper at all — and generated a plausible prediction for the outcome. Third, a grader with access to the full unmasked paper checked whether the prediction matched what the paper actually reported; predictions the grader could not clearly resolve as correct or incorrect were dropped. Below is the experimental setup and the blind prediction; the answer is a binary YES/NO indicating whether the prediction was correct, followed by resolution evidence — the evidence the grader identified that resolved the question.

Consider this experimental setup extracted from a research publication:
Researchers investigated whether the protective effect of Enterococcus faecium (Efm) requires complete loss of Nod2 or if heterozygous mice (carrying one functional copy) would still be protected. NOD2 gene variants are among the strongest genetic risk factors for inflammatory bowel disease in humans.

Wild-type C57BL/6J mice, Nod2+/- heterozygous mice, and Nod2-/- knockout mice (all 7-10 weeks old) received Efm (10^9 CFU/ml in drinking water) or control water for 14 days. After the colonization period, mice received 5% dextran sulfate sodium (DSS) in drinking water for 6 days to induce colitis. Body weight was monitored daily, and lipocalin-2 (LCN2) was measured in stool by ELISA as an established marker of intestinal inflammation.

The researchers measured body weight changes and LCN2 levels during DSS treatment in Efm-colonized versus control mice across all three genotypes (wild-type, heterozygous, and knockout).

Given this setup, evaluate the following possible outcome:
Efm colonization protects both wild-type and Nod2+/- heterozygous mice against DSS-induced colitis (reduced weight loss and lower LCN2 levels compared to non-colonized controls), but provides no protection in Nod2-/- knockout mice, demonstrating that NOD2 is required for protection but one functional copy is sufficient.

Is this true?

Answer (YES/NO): YES